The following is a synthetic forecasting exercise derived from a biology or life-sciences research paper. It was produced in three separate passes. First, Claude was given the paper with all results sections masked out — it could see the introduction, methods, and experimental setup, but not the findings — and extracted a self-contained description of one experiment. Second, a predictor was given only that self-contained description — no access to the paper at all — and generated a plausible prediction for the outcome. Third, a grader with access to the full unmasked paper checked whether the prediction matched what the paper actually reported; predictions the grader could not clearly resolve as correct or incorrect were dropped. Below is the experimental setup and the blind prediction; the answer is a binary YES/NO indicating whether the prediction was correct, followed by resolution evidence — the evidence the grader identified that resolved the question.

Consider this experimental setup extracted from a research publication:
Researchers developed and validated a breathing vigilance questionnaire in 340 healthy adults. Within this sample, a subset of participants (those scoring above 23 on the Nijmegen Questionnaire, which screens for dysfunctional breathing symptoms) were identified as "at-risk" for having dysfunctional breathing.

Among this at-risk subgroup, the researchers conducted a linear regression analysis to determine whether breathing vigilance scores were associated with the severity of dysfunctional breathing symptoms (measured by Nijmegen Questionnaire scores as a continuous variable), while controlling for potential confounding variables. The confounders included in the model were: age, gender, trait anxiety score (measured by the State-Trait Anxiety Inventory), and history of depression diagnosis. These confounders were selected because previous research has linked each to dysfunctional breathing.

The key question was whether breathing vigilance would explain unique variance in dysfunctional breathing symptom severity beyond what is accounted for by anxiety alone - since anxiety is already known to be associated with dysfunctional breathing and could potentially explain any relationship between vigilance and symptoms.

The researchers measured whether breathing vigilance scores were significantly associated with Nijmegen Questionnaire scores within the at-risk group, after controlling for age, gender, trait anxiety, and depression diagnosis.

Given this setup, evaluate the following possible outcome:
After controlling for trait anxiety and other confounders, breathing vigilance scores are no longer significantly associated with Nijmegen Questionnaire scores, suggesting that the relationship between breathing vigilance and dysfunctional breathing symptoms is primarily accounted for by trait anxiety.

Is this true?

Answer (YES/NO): NO